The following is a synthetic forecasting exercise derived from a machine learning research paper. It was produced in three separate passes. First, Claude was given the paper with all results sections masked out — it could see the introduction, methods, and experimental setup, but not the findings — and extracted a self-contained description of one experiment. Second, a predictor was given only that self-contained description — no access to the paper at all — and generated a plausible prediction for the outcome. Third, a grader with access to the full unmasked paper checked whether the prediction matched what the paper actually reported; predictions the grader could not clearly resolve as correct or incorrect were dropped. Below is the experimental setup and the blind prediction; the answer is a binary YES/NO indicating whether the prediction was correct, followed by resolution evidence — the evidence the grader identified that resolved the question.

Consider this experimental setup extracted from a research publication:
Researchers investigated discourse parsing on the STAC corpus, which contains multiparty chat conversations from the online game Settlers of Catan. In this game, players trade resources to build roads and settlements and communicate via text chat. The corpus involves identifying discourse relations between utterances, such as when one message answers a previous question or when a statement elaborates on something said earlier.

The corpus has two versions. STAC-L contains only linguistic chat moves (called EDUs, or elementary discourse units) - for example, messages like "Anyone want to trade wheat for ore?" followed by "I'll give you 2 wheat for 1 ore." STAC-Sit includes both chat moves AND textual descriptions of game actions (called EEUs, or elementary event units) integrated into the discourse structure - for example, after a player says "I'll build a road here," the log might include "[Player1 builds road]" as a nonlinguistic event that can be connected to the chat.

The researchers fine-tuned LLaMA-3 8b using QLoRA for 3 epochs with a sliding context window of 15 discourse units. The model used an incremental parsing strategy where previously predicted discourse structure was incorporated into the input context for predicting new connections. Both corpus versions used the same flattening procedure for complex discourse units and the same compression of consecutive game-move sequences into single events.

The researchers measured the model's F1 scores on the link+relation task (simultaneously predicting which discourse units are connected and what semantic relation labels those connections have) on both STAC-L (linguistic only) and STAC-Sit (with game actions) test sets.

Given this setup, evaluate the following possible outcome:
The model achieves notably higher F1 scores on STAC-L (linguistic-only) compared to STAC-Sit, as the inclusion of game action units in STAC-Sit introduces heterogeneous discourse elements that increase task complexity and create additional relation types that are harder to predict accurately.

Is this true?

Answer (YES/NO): NO